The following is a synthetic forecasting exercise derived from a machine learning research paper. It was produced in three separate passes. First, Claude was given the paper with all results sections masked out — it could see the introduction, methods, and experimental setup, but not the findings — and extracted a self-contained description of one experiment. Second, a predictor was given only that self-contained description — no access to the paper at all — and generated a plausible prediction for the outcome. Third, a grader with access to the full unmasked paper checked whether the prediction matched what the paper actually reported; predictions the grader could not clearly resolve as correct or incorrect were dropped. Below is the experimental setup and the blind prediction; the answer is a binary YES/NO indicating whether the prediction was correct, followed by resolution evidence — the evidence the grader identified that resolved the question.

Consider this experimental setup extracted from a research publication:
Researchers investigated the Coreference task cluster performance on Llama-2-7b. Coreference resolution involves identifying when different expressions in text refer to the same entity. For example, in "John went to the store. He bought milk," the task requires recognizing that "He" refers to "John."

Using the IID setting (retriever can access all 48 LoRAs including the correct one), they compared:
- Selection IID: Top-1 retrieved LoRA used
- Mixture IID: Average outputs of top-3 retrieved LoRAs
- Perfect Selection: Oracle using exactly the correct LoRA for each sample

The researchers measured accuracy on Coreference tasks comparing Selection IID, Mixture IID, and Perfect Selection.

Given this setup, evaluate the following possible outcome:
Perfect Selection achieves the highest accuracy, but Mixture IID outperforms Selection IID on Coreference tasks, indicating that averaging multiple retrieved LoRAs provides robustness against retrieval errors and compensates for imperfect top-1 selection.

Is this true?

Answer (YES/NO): NO